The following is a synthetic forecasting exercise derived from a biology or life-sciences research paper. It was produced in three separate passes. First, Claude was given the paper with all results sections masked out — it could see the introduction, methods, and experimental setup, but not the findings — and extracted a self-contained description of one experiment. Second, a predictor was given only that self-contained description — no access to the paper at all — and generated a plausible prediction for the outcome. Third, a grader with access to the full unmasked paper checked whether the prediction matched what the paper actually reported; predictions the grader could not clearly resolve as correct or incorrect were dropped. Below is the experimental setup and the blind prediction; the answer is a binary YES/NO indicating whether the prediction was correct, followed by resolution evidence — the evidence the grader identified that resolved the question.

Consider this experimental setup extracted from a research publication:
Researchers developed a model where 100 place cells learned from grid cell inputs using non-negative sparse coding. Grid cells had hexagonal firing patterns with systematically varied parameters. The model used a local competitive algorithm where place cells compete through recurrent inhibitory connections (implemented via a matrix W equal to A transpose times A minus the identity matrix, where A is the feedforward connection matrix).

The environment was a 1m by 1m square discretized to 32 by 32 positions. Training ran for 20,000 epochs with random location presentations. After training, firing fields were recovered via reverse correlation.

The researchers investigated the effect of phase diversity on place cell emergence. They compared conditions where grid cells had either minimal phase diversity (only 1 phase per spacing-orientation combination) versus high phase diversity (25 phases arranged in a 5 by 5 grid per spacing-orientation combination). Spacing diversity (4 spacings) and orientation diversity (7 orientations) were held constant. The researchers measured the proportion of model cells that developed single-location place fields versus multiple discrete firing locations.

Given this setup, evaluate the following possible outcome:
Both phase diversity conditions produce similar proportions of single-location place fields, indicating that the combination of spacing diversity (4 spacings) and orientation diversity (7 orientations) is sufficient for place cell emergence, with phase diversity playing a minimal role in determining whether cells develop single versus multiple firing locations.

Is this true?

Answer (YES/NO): NO